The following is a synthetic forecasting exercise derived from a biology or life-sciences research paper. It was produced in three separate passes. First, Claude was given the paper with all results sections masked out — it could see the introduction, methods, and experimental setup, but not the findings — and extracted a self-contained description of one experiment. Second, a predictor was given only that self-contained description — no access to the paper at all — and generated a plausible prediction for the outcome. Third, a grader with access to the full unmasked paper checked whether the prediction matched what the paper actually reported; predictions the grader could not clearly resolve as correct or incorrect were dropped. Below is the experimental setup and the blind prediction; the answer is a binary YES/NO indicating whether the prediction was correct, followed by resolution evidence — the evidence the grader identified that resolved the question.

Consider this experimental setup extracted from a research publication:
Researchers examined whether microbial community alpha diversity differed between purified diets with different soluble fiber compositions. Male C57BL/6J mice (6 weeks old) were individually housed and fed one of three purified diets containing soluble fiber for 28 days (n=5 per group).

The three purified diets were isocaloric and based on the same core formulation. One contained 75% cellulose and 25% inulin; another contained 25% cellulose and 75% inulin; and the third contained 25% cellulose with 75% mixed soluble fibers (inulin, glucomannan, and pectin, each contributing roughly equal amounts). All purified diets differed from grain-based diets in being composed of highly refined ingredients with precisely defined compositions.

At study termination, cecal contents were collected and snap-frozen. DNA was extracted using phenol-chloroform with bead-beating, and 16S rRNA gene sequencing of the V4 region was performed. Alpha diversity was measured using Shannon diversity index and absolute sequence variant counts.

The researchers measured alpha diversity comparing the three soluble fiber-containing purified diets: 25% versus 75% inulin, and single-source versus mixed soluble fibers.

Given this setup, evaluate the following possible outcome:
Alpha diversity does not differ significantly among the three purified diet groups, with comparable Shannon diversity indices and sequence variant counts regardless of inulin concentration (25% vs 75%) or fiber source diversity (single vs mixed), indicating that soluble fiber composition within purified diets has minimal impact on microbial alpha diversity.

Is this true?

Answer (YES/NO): NO